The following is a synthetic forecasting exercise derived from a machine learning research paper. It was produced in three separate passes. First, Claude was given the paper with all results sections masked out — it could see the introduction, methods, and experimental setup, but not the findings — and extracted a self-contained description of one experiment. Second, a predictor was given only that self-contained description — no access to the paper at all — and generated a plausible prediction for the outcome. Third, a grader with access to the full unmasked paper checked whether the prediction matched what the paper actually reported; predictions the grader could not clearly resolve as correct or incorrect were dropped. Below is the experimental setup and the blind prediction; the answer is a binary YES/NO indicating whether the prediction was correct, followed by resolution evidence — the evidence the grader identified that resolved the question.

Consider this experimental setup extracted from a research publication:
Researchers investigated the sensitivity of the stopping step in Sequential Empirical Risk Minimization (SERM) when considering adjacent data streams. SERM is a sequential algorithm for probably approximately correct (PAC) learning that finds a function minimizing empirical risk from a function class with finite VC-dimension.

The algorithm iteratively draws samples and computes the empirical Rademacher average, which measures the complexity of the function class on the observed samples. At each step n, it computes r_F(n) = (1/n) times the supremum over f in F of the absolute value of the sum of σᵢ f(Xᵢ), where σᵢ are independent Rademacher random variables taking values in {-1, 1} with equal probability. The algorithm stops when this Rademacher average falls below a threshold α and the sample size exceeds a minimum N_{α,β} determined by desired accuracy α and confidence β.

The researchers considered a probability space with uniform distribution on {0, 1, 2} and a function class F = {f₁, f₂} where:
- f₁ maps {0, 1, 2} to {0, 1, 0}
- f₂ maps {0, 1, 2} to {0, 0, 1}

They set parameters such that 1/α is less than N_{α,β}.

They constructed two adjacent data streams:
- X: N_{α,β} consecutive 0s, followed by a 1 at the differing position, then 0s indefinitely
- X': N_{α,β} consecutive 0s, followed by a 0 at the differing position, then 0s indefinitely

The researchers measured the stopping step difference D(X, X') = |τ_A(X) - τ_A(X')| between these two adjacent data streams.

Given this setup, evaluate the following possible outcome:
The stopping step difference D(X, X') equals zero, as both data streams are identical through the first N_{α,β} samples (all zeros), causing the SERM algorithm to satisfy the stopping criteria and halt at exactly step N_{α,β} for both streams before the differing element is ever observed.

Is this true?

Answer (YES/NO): NO